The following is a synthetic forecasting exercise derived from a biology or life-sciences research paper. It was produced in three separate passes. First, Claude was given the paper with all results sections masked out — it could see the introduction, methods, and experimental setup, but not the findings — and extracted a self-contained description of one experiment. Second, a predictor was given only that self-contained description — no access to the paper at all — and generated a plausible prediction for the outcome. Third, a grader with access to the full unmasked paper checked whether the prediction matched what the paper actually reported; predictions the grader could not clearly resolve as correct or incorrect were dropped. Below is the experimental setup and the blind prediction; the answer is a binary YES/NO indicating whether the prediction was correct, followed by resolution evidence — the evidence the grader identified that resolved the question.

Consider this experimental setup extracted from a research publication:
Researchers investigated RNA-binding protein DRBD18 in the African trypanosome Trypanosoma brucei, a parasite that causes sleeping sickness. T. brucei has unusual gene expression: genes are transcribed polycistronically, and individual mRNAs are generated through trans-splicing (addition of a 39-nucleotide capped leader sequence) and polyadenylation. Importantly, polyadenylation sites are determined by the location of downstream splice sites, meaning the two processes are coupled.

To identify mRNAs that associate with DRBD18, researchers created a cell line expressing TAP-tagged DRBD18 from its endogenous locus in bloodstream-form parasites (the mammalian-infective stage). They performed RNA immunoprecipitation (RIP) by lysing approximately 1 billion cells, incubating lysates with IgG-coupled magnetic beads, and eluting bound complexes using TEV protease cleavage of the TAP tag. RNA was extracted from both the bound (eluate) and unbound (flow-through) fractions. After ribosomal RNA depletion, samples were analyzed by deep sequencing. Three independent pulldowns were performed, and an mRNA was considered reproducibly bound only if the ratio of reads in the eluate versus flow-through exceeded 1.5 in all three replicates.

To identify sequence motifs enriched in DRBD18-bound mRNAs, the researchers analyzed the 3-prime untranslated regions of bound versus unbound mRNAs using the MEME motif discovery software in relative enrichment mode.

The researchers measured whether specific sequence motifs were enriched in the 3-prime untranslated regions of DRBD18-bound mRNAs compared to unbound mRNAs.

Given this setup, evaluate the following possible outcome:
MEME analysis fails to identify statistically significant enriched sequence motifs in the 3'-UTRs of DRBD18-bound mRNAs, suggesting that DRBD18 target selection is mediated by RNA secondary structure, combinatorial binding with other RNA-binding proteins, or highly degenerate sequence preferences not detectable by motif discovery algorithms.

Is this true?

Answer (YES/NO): NO